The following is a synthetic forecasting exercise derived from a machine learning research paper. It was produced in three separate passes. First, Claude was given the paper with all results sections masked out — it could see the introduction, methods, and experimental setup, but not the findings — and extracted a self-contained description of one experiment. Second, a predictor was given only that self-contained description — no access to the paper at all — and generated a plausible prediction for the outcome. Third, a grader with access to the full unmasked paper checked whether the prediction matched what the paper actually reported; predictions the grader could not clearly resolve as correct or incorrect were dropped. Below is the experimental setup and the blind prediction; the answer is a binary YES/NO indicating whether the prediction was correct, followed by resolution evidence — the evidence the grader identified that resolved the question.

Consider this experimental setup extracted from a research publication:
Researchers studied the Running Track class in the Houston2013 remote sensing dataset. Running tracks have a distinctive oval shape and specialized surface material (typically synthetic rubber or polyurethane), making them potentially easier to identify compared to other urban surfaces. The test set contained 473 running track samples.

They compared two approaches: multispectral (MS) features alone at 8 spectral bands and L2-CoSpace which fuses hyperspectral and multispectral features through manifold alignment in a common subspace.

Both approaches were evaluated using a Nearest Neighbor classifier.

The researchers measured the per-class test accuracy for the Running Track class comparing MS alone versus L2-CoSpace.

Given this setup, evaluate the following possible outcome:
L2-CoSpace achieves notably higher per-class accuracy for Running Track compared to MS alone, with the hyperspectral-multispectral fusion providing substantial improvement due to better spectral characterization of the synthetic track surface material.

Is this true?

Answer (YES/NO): NO